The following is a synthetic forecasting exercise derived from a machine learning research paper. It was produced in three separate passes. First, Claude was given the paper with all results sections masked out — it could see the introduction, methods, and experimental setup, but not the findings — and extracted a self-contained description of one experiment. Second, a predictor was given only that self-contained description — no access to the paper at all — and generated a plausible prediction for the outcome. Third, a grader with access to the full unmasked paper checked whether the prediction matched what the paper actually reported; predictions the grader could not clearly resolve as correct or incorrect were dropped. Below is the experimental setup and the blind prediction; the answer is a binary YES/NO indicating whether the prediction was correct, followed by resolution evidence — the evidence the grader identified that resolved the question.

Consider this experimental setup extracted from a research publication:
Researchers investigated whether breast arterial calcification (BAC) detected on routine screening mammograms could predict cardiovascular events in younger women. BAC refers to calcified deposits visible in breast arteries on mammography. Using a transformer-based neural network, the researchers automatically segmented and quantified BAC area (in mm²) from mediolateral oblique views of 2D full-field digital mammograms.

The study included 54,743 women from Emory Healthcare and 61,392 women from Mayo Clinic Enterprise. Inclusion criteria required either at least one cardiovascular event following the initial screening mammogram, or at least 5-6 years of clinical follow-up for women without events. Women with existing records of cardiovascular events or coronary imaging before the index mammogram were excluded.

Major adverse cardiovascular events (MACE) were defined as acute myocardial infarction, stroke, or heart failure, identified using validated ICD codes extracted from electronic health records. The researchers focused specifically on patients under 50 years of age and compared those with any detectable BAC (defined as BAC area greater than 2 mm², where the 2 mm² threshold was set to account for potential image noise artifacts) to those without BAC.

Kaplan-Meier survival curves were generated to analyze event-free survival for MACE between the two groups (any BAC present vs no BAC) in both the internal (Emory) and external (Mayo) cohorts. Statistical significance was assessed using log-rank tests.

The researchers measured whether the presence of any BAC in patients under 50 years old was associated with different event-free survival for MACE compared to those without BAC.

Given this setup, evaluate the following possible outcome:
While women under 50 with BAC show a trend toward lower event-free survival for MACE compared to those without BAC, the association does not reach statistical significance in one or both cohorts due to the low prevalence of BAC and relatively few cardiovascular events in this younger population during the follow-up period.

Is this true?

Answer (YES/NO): NO